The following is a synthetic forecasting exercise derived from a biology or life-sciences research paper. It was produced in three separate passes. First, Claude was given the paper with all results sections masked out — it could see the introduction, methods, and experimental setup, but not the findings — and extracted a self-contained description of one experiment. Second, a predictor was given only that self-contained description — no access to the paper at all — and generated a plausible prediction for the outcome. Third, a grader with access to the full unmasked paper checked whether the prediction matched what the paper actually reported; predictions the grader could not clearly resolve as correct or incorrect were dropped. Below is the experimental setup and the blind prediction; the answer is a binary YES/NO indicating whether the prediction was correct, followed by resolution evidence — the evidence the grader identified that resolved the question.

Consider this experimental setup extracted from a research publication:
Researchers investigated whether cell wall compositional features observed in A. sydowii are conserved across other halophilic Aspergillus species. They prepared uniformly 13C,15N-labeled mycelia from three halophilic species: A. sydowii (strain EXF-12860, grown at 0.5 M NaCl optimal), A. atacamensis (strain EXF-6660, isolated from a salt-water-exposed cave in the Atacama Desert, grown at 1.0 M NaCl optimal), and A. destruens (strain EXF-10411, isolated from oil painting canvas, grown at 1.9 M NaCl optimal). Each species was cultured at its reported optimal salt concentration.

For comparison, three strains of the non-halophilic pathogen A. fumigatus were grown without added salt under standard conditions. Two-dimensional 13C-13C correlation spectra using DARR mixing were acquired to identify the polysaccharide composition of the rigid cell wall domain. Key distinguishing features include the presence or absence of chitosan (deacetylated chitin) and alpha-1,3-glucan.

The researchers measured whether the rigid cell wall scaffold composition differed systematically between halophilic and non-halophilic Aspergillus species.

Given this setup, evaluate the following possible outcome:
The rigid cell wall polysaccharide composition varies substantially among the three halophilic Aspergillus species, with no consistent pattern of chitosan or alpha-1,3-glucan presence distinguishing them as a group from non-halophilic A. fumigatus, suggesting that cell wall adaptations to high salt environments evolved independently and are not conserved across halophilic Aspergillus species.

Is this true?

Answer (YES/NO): NO